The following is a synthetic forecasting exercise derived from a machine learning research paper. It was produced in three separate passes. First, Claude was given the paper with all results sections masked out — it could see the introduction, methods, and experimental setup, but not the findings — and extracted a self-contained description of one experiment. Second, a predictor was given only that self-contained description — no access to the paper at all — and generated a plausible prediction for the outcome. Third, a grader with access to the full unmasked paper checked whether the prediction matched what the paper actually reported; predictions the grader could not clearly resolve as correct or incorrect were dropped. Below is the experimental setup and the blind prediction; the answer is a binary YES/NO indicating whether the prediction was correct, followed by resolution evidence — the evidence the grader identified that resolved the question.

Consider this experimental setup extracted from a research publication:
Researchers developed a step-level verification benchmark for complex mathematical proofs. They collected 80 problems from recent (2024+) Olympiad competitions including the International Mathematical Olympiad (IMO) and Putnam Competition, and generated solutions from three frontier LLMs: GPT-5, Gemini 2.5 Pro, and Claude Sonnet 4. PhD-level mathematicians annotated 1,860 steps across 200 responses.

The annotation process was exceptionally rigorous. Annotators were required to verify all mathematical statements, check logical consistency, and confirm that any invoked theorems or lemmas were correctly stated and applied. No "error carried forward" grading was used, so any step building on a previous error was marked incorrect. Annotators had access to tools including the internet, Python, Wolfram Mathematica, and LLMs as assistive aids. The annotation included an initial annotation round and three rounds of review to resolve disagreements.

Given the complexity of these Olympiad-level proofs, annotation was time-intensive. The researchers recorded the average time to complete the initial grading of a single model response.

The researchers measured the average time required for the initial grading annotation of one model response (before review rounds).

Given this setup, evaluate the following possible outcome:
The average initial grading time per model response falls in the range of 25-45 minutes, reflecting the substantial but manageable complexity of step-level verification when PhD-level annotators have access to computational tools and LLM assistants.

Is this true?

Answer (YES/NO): NO